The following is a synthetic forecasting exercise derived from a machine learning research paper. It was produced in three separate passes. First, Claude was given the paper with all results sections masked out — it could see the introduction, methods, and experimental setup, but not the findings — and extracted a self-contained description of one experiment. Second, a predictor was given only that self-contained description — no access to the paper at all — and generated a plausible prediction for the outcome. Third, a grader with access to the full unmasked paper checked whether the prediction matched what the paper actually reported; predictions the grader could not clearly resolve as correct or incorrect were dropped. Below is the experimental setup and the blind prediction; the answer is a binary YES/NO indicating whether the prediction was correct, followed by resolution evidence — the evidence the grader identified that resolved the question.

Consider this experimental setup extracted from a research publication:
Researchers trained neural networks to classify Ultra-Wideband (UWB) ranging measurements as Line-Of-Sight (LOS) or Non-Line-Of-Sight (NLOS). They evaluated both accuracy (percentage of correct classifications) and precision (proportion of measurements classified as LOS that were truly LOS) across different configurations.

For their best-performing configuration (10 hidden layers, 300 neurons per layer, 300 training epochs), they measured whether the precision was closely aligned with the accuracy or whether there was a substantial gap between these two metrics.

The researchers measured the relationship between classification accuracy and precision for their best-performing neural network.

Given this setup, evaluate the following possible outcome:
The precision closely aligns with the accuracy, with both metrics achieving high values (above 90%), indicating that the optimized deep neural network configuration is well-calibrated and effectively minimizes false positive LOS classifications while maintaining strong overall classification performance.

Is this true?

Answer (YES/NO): YES